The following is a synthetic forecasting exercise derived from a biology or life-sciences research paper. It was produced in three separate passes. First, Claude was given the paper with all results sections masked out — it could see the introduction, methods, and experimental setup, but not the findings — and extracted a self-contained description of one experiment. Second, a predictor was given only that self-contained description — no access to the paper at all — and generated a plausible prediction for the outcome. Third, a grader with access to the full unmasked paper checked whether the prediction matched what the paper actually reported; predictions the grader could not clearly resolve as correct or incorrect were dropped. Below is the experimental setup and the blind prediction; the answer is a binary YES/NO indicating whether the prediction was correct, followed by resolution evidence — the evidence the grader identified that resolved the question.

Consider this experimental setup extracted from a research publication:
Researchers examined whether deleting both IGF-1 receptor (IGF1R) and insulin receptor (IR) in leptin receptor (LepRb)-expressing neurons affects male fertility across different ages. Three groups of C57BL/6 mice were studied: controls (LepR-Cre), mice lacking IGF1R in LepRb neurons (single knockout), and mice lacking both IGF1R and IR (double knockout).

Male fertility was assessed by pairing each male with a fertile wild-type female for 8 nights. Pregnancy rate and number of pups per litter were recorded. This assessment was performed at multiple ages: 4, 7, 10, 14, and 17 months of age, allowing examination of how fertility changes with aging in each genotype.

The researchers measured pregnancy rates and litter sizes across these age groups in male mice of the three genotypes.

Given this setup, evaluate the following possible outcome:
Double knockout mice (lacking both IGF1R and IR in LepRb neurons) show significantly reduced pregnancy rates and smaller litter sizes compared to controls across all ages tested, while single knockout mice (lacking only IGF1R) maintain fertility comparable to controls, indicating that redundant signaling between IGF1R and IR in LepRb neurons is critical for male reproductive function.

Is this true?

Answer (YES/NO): NO